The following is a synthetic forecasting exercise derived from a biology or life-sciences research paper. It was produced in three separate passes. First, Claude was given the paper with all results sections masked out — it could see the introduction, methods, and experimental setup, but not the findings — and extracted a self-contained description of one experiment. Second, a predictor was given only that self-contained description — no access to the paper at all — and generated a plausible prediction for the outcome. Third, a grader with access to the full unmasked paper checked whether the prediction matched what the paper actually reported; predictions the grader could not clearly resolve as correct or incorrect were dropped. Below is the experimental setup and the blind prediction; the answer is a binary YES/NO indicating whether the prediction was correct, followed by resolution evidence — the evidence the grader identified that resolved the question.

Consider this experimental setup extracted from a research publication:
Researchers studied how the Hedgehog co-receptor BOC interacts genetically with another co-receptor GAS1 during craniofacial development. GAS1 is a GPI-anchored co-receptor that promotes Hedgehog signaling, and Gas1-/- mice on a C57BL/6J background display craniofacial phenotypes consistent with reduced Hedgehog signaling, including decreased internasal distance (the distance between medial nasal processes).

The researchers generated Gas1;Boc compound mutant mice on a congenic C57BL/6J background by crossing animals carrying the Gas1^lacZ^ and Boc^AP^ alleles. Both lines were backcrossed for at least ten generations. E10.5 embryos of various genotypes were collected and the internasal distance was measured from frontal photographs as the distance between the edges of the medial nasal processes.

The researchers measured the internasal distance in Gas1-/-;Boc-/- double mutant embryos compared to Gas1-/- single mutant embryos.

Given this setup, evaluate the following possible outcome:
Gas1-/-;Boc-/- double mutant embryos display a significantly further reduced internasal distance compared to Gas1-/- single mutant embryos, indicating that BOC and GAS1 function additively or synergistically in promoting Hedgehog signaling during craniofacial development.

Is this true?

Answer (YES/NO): NO